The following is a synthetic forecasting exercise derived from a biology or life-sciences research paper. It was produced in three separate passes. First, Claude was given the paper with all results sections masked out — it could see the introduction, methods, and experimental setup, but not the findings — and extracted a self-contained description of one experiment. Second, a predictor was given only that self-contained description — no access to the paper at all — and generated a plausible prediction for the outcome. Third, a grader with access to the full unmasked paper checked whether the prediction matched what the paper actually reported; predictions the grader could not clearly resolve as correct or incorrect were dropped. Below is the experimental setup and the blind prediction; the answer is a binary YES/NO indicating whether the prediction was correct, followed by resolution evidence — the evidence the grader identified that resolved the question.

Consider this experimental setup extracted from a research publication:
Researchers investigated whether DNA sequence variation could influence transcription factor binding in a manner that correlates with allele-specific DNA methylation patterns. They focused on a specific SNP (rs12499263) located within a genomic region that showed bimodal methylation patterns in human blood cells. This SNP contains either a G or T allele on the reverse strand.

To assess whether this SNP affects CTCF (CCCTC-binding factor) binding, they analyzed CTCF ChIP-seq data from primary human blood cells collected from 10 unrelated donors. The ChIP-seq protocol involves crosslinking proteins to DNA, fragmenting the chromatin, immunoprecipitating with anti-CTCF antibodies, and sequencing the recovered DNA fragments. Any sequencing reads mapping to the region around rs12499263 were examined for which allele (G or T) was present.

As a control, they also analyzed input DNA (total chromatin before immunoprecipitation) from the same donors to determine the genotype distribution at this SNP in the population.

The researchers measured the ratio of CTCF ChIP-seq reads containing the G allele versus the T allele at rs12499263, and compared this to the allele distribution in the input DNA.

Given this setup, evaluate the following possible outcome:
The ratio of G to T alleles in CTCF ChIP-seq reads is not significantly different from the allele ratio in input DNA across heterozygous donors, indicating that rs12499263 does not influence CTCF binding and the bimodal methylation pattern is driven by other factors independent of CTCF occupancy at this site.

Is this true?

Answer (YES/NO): NO